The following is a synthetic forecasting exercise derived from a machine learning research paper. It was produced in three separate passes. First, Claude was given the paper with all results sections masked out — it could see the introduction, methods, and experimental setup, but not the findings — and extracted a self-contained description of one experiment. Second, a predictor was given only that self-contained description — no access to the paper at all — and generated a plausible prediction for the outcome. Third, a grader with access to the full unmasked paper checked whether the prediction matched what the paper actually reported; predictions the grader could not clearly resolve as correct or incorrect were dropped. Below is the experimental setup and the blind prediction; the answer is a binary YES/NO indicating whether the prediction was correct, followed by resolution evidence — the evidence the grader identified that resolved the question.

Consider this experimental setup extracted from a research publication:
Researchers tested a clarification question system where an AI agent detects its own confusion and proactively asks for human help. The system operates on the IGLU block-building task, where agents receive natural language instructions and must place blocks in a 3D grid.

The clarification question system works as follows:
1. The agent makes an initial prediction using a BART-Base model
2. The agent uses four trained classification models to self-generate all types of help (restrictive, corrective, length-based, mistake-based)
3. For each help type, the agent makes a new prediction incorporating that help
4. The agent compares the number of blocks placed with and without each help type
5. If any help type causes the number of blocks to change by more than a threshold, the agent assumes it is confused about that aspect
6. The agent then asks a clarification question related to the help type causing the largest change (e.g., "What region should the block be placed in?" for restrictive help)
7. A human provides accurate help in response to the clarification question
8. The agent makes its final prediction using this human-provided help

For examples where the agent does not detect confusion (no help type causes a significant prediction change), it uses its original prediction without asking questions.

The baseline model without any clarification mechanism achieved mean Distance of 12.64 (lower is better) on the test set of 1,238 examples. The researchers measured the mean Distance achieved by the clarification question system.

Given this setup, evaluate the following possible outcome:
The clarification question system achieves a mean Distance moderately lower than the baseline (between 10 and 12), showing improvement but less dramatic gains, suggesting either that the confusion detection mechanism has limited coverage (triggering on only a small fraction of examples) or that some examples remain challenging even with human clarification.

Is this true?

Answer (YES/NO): NO